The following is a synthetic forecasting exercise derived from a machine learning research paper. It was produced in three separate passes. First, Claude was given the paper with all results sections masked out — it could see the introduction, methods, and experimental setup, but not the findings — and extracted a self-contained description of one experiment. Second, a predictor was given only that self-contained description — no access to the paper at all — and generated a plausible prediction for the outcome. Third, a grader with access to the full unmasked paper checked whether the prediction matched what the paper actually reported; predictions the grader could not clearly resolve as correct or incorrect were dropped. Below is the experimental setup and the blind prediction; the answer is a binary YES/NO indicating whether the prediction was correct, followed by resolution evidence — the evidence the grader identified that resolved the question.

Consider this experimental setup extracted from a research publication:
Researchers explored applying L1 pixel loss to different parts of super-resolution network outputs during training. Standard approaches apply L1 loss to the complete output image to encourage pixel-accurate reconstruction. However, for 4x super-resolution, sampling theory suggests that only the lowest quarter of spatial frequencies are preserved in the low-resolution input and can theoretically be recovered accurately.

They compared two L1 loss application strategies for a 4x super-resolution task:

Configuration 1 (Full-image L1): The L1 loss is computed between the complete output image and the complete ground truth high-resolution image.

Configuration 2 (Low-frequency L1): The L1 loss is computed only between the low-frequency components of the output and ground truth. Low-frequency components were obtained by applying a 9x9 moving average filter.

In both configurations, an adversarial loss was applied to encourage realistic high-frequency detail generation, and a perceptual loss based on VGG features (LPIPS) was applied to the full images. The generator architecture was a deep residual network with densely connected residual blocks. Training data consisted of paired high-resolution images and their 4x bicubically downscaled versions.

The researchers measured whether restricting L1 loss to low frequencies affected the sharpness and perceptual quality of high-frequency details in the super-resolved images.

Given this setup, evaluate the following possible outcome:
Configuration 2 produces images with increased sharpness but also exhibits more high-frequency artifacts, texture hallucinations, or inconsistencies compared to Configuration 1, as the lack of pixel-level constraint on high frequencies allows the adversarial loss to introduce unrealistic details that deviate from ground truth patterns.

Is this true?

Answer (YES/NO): NO